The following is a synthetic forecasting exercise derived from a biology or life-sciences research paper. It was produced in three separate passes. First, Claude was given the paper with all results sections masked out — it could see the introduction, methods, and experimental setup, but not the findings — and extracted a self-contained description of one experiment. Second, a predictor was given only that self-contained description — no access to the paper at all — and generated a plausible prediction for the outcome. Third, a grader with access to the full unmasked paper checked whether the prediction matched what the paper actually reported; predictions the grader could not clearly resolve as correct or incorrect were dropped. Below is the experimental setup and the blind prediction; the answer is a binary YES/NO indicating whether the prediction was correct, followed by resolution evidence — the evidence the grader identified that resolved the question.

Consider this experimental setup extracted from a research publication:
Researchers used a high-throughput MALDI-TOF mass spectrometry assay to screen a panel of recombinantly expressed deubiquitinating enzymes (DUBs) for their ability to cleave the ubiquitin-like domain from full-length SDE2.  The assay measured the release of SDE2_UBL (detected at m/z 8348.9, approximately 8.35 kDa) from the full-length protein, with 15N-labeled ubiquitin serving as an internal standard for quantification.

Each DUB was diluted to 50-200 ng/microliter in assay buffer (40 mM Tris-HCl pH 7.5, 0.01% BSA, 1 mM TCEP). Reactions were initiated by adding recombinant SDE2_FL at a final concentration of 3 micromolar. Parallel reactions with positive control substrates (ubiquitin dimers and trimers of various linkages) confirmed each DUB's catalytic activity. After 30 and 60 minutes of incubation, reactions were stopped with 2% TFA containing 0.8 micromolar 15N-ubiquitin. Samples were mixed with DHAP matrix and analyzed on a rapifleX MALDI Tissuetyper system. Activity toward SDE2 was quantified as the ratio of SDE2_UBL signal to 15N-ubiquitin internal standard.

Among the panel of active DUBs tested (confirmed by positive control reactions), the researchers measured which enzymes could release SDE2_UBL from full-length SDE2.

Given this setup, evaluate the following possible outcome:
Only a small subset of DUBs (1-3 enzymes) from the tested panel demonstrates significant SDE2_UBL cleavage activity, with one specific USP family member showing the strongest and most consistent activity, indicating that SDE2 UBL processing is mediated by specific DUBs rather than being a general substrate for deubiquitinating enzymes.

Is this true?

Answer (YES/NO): YES